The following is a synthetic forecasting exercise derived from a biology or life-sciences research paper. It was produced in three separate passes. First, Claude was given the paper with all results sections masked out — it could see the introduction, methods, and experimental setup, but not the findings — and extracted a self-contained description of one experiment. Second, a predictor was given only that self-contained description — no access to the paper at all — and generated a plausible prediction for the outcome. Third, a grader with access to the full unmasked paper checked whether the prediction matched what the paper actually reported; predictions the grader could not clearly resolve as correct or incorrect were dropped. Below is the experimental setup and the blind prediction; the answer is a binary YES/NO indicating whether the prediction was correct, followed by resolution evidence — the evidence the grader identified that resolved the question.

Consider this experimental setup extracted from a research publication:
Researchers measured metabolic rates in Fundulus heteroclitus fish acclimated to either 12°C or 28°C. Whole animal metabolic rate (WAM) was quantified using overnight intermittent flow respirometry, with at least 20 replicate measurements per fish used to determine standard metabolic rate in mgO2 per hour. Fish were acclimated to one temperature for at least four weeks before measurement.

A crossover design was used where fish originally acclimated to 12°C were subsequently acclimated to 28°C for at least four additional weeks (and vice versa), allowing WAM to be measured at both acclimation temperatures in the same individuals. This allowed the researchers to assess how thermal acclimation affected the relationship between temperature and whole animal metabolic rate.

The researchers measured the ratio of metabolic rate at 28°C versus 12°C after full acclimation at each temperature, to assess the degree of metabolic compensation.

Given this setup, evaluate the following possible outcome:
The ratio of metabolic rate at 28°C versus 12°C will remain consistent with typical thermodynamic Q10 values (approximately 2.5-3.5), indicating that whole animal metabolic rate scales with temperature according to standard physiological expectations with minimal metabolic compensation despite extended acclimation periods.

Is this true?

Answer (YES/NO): NO